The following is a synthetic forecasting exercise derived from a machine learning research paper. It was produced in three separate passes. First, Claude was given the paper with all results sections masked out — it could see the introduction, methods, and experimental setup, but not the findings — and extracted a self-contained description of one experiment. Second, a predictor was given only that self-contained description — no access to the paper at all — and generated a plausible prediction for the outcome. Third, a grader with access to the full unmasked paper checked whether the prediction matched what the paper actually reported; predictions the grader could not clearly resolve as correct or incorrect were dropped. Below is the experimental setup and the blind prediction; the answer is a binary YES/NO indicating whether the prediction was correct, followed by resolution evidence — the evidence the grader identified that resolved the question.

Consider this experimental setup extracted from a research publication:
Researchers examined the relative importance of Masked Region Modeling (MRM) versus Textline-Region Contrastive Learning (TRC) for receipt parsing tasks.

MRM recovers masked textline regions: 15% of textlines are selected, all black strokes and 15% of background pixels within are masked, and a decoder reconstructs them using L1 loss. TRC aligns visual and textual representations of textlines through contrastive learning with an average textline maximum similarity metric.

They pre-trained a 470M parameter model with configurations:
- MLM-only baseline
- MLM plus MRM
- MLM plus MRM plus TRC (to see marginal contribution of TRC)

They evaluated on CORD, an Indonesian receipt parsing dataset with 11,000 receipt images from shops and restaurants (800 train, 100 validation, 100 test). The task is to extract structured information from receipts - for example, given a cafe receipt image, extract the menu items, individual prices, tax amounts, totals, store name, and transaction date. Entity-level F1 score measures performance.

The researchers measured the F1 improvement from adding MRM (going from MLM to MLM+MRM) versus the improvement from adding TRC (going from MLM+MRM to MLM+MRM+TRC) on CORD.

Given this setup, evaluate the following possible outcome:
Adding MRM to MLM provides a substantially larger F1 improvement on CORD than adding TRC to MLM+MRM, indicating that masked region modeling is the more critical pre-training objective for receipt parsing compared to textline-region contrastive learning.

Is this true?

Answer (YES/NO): YES